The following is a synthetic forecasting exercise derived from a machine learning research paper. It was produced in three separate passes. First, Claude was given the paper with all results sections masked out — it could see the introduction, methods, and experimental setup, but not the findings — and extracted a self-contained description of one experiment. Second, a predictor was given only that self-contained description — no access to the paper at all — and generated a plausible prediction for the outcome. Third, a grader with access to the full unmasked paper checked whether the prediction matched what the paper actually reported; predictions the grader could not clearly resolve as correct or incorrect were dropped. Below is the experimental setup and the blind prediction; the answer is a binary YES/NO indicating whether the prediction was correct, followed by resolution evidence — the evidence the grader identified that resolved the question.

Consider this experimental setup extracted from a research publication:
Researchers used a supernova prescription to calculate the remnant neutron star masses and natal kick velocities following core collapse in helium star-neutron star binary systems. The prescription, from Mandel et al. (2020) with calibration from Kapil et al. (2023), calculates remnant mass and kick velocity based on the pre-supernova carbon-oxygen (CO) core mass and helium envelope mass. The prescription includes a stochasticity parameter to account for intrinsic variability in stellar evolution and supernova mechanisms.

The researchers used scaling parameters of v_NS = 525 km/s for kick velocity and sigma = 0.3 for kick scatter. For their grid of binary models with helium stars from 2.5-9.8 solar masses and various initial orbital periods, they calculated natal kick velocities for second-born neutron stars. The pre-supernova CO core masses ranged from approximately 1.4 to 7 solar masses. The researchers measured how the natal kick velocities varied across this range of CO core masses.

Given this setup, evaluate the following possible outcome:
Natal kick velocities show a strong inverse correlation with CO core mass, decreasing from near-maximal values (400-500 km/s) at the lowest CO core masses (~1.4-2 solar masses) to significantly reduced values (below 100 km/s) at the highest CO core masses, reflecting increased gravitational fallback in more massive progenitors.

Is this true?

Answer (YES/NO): NO